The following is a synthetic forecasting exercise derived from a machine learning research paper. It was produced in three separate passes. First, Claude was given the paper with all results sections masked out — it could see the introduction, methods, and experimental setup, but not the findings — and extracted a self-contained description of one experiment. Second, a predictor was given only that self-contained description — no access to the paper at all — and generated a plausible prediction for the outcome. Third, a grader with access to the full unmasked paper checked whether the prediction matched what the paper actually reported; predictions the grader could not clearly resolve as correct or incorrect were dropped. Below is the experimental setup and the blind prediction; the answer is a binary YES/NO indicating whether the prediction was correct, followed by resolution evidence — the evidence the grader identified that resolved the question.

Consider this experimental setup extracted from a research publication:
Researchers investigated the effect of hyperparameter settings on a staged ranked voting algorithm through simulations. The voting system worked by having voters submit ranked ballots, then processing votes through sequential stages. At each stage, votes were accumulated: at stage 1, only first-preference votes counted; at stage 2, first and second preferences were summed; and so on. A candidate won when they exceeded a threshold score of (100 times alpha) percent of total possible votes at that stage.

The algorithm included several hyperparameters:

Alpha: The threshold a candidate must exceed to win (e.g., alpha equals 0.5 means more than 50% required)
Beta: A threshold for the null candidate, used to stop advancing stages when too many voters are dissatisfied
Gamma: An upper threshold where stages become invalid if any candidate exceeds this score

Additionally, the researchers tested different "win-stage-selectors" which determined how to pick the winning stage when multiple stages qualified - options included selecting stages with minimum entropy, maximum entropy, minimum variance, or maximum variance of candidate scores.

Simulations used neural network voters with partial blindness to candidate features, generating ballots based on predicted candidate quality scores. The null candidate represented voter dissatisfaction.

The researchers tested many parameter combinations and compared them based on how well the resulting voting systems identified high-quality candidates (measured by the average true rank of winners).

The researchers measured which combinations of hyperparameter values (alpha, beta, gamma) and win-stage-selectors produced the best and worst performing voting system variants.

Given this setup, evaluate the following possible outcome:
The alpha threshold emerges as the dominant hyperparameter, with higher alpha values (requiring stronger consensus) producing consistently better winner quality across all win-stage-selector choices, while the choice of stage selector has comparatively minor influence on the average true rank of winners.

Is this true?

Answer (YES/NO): NO